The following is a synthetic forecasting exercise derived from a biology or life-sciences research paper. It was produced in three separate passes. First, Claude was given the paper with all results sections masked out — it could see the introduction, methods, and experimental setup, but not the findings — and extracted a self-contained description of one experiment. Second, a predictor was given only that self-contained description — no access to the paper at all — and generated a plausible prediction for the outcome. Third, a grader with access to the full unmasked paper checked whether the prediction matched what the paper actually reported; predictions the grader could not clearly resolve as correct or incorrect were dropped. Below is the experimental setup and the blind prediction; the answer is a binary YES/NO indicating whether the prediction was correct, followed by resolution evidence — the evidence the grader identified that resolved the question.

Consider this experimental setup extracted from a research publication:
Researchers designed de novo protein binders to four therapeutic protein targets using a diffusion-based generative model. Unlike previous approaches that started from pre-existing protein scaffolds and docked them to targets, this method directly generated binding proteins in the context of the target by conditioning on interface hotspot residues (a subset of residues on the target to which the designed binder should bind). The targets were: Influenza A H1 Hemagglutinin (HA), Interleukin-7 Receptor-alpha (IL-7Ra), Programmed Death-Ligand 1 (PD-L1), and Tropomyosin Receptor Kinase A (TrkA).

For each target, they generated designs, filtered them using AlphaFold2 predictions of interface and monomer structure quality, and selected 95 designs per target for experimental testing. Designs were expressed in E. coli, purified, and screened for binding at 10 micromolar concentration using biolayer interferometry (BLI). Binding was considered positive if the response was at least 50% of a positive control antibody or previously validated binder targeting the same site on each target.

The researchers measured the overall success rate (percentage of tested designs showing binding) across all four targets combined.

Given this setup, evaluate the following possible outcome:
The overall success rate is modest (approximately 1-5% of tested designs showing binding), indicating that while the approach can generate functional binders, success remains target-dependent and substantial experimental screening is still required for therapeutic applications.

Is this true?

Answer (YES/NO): NO